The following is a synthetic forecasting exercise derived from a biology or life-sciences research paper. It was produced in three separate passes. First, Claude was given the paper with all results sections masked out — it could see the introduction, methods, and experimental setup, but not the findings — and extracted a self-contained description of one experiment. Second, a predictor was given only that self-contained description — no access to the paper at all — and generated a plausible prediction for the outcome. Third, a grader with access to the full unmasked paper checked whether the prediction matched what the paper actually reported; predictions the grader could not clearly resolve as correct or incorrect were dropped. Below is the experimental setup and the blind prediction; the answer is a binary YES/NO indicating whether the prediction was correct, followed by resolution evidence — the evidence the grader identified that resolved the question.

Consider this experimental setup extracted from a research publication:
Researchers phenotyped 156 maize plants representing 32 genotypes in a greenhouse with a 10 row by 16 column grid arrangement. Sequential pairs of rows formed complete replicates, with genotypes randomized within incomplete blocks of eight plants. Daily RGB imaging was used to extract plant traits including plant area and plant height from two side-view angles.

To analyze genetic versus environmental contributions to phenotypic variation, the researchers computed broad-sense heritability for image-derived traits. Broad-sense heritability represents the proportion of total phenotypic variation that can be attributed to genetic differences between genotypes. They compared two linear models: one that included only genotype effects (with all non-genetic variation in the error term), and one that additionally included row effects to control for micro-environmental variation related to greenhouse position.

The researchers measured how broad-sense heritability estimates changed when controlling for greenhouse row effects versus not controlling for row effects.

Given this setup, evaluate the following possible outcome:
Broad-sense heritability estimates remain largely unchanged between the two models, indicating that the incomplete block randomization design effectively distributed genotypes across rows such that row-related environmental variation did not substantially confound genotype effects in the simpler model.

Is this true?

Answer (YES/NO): NO